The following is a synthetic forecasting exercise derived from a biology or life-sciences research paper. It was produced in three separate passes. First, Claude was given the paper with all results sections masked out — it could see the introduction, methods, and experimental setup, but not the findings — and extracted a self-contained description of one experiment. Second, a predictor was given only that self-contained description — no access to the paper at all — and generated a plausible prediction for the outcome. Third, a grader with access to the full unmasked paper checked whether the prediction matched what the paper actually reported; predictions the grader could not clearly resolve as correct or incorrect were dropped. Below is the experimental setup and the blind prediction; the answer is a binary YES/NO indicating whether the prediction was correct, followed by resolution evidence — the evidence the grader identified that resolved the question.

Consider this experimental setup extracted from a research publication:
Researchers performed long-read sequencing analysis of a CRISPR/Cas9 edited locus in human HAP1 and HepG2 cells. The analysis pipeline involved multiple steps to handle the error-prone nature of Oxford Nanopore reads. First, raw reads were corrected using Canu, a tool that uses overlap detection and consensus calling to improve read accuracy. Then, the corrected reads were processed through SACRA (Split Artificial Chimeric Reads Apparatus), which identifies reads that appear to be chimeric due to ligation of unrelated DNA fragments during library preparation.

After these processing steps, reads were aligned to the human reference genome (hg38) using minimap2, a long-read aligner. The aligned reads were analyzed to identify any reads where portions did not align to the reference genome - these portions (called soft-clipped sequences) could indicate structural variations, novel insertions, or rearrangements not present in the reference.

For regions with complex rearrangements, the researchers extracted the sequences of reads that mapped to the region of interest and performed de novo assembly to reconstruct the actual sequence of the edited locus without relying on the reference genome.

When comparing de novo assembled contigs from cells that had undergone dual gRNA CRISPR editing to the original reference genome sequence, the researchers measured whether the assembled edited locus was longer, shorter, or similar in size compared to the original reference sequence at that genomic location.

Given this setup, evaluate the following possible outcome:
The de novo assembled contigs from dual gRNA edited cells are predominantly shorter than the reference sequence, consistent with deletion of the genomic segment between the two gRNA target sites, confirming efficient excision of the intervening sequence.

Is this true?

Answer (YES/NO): NO